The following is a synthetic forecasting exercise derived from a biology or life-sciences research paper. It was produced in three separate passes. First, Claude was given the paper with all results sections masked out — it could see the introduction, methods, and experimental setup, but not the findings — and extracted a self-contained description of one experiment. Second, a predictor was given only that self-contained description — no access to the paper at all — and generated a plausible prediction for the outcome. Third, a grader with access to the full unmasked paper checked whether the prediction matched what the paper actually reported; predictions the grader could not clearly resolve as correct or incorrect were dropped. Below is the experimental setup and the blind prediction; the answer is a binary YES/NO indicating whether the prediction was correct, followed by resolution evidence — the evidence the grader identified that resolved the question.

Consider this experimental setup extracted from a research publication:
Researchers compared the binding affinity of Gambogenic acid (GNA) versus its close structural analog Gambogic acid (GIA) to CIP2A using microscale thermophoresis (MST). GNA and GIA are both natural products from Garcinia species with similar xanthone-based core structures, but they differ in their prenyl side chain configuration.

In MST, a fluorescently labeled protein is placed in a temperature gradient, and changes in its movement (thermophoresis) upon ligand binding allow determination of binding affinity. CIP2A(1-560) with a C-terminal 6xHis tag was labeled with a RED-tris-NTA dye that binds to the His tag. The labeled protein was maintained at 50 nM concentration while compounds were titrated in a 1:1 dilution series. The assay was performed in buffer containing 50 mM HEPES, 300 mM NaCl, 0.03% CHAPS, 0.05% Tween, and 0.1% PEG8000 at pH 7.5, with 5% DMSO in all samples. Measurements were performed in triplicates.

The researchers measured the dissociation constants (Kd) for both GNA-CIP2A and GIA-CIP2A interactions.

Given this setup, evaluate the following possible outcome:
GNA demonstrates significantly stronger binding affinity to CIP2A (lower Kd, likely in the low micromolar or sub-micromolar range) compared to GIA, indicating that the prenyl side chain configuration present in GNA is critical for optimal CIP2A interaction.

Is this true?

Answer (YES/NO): YES